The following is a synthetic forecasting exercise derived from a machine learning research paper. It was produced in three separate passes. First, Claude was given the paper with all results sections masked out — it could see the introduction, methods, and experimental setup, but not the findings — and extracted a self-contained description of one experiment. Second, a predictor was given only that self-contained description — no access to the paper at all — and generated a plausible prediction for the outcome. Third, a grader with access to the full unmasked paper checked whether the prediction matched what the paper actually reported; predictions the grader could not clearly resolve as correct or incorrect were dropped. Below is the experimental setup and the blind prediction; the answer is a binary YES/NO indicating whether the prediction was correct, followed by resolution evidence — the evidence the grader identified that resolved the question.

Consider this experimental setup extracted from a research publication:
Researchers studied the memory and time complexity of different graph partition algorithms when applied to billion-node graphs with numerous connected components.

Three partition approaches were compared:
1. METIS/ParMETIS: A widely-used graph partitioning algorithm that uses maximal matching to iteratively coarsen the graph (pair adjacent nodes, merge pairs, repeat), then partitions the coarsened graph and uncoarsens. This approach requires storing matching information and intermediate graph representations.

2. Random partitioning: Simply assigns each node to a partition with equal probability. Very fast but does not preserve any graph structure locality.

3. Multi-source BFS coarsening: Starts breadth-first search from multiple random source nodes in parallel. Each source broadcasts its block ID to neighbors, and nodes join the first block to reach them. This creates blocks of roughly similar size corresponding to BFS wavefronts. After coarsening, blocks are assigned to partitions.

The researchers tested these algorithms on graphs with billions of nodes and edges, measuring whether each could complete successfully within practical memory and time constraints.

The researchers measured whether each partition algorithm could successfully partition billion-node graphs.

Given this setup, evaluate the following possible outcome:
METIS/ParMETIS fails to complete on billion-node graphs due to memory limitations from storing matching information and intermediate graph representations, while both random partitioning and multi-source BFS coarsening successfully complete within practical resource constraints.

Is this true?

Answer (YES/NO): YES